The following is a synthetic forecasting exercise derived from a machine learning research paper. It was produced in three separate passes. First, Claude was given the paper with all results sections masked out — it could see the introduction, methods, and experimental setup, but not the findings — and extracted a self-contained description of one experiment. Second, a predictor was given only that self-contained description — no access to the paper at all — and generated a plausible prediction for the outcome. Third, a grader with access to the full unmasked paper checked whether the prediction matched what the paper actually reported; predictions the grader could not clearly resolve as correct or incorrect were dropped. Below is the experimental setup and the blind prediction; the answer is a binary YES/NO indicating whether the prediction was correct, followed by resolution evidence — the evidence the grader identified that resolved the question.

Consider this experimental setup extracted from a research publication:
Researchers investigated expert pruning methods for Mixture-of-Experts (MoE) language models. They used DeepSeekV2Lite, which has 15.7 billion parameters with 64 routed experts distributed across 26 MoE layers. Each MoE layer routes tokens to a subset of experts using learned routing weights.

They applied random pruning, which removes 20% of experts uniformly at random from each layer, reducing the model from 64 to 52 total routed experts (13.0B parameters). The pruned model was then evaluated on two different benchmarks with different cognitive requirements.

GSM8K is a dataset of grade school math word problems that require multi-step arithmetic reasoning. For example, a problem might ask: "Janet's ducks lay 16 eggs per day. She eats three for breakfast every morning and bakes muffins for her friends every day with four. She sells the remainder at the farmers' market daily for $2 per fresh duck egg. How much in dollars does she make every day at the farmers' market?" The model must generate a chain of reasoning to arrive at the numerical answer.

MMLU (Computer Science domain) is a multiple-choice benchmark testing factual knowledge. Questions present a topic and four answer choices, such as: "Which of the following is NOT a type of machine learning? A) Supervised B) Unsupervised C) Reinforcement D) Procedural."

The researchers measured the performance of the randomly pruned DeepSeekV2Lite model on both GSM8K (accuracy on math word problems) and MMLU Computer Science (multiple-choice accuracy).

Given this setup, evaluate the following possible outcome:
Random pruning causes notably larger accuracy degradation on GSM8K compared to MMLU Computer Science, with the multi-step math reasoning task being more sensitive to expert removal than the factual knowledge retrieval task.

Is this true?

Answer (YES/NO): YES